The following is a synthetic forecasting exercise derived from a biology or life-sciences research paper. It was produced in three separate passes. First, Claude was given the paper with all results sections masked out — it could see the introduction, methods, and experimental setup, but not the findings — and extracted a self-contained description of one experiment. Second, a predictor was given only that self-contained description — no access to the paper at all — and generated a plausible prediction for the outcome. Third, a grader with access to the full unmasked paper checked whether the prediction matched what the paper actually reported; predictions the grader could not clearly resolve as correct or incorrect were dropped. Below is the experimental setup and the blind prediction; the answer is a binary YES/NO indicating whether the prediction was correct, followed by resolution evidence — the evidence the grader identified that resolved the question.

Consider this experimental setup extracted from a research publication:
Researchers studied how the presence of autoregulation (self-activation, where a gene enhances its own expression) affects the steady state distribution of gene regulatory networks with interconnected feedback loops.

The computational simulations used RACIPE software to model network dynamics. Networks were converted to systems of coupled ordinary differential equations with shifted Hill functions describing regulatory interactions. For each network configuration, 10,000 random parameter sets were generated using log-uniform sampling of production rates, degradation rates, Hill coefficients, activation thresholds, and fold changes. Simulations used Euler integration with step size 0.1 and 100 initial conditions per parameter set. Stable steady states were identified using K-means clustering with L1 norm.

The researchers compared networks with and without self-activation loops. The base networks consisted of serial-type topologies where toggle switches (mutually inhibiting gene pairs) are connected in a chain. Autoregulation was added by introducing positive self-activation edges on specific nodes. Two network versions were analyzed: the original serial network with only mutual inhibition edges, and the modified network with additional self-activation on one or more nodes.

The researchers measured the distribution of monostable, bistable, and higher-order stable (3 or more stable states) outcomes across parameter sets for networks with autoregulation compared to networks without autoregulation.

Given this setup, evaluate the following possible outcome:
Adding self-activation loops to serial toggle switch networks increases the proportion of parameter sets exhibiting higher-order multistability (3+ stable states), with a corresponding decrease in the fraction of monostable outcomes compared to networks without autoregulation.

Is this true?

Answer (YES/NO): YES